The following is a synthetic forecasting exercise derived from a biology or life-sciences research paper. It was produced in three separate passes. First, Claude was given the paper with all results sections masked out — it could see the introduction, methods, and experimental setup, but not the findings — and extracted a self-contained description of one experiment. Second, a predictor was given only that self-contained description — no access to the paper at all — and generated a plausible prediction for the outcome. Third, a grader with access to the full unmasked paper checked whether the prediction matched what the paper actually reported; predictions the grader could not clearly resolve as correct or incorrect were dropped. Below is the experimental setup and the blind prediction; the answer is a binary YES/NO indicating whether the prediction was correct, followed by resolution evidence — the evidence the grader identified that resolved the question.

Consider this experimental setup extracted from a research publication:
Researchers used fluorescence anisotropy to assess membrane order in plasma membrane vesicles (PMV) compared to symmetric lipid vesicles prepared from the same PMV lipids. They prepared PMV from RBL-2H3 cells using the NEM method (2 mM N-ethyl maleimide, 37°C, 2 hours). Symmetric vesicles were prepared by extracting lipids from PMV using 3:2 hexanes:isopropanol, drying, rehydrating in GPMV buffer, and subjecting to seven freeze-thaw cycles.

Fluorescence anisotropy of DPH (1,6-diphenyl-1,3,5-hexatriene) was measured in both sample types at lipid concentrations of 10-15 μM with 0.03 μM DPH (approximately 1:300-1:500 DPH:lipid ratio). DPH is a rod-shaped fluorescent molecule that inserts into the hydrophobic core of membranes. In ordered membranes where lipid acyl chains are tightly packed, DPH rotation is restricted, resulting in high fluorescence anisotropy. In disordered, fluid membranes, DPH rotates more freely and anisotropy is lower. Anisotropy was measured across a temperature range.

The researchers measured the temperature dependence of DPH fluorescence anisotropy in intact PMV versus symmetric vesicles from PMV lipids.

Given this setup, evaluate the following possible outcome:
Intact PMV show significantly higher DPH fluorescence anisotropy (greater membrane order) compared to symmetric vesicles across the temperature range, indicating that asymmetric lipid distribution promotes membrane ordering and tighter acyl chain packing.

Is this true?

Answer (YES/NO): NO